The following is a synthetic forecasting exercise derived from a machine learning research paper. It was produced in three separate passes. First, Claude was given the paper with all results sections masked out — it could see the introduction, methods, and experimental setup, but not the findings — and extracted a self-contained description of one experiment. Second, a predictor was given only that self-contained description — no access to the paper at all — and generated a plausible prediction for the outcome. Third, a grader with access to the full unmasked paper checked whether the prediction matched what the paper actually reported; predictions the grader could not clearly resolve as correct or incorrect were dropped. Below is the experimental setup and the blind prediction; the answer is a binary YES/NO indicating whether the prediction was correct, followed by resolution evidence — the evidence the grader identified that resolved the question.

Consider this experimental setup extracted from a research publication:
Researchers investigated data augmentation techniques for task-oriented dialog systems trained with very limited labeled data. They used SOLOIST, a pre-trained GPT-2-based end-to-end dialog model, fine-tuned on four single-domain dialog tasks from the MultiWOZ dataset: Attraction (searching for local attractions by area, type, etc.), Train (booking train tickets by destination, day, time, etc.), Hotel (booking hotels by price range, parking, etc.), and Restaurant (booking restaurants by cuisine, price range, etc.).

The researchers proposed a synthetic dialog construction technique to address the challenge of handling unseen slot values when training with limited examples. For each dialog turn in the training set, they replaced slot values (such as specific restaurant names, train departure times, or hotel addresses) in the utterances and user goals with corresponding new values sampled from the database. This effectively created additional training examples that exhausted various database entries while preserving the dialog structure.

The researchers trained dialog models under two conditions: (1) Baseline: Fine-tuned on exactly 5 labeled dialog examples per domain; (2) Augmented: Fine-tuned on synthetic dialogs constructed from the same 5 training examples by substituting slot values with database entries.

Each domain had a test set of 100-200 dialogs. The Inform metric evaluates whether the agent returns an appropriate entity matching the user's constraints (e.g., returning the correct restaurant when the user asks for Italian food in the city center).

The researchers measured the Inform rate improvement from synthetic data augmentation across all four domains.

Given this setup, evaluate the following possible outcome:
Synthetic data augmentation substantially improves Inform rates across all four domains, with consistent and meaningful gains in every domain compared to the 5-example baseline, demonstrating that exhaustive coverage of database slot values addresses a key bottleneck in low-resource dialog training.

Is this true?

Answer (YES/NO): NO